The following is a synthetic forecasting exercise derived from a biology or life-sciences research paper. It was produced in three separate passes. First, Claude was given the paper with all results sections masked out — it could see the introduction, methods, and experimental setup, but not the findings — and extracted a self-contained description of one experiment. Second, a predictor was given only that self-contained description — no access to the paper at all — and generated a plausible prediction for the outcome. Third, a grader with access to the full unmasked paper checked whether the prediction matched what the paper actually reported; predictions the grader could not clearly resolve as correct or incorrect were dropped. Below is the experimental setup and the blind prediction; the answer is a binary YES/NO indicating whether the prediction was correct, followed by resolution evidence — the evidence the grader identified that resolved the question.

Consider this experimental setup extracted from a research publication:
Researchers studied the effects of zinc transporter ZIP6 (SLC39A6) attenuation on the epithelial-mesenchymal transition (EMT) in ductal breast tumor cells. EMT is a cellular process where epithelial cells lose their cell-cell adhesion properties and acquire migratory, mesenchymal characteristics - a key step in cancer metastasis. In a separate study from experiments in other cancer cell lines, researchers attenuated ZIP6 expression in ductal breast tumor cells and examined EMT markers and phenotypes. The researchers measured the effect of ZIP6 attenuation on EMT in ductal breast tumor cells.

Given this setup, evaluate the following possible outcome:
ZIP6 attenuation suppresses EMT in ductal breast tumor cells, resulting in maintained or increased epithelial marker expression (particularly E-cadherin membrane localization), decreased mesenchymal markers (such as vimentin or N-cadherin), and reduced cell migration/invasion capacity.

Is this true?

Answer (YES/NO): NO